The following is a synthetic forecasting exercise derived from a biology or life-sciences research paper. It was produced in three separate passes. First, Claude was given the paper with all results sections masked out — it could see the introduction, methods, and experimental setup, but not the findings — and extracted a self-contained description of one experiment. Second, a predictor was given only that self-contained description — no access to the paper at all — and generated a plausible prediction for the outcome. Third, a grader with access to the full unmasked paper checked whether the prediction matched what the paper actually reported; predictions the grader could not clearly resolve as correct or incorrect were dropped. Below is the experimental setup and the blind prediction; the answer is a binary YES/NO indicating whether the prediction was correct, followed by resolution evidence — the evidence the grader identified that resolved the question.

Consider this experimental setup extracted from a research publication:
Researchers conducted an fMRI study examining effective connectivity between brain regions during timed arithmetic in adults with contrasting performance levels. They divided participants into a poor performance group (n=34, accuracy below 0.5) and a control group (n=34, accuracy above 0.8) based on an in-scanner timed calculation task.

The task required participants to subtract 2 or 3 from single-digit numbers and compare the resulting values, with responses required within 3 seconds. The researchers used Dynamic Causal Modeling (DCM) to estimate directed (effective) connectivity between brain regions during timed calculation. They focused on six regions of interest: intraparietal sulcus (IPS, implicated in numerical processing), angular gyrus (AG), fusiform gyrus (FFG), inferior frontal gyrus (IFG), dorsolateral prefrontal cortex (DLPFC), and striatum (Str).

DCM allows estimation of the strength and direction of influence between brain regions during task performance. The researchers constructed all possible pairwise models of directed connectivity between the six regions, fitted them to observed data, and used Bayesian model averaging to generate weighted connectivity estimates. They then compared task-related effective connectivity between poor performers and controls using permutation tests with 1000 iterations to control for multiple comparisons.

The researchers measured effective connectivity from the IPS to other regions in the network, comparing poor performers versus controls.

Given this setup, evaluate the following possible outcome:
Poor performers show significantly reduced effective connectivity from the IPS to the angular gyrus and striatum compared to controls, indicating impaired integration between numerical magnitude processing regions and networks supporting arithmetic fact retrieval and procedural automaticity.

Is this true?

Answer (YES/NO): NO